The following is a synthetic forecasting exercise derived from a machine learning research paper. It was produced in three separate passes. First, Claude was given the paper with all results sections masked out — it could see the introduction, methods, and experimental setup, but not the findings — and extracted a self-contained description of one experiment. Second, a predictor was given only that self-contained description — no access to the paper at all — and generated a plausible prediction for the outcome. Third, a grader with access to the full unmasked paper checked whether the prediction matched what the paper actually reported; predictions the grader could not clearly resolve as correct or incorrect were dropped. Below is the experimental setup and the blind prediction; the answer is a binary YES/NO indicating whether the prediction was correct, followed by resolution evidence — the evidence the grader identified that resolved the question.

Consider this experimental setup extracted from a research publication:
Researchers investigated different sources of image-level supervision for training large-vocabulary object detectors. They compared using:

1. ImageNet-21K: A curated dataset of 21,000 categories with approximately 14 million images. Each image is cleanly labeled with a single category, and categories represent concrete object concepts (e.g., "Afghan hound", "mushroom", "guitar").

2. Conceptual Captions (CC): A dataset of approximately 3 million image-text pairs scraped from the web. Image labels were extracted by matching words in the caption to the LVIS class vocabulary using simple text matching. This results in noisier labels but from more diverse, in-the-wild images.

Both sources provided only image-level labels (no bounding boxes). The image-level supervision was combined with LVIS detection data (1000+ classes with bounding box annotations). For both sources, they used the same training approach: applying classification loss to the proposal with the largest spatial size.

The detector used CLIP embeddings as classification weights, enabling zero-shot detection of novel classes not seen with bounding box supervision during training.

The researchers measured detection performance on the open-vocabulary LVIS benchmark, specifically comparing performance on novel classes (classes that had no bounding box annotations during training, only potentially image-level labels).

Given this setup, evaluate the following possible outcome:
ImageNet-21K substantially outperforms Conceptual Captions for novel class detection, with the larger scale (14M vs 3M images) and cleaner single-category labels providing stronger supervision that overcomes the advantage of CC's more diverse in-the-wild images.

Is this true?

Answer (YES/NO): YES